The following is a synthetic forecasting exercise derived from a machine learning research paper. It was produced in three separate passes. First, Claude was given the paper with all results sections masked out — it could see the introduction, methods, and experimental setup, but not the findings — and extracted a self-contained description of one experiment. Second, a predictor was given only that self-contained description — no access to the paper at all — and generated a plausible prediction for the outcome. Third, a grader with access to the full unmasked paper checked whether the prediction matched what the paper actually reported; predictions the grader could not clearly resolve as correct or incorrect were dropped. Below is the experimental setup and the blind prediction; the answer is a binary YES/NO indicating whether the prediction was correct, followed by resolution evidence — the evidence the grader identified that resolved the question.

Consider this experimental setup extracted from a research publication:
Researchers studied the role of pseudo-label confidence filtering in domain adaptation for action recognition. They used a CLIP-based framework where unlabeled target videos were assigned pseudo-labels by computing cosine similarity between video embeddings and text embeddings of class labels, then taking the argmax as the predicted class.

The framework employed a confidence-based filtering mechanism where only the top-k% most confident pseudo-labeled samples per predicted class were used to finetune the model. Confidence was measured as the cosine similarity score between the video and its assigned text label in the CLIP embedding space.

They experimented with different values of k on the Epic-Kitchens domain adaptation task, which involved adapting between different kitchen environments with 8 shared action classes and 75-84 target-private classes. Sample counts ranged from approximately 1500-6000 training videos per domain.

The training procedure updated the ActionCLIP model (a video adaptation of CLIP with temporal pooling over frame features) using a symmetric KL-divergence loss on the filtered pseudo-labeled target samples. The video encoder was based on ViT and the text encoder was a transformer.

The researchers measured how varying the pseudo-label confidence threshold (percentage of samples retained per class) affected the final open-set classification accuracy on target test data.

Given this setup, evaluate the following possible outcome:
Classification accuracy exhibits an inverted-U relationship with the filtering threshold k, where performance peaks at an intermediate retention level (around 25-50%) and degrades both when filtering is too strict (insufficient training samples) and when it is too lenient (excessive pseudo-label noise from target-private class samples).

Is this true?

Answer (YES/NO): NO